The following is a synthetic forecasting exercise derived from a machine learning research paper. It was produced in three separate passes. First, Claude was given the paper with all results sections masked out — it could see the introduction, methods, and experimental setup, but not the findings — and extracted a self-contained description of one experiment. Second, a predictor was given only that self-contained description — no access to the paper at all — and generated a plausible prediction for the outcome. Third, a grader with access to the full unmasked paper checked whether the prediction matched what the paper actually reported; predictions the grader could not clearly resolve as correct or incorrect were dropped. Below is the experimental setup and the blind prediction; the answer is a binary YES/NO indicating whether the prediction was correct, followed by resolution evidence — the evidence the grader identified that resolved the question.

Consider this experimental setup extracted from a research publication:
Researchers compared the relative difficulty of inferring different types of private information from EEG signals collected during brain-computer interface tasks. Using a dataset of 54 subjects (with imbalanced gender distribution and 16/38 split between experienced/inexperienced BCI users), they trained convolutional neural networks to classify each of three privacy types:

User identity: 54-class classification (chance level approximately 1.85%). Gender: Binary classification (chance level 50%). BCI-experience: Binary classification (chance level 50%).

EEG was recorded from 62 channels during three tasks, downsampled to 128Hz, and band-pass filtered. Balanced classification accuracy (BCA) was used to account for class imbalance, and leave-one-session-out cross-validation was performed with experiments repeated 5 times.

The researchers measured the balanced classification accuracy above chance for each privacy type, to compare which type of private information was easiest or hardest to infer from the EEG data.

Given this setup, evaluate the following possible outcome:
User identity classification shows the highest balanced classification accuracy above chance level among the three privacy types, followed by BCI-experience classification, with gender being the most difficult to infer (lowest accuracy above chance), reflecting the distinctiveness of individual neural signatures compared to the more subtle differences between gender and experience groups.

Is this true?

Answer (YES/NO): NO